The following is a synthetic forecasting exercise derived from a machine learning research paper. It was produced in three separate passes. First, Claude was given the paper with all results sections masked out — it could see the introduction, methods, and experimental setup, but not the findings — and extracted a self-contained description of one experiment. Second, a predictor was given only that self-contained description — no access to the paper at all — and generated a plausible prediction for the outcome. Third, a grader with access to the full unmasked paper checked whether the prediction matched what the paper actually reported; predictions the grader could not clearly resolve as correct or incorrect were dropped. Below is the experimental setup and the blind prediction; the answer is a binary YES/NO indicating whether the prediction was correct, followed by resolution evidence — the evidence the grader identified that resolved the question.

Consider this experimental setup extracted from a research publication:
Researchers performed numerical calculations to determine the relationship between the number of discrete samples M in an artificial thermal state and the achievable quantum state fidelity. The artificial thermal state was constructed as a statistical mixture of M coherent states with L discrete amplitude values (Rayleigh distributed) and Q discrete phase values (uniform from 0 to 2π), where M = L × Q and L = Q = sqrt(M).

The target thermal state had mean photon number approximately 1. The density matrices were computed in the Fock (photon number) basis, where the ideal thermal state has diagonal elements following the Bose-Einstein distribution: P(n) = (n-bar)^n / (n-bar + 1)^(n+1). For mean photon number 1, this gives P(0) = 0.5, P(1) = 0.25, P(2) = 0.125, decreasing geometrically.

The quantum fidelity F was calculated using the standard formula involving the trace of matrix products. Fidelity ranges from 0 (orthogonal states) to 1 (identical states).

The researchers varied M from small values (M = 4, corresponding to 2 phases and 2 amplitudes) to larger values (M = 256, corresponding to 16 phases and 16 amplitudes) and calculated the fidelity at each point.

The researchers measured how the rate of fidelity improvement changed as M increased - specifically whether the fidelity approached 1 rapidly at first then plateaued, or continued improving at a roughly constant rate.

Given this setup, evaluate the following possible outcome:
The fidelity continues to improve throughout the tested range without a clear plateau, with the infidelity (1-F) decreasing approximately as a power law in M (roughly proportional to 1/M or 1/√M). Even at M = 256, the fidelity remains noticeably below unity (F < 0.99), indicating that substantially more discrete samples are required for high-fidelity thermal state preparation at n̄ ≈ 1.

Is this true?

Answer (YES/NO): NO